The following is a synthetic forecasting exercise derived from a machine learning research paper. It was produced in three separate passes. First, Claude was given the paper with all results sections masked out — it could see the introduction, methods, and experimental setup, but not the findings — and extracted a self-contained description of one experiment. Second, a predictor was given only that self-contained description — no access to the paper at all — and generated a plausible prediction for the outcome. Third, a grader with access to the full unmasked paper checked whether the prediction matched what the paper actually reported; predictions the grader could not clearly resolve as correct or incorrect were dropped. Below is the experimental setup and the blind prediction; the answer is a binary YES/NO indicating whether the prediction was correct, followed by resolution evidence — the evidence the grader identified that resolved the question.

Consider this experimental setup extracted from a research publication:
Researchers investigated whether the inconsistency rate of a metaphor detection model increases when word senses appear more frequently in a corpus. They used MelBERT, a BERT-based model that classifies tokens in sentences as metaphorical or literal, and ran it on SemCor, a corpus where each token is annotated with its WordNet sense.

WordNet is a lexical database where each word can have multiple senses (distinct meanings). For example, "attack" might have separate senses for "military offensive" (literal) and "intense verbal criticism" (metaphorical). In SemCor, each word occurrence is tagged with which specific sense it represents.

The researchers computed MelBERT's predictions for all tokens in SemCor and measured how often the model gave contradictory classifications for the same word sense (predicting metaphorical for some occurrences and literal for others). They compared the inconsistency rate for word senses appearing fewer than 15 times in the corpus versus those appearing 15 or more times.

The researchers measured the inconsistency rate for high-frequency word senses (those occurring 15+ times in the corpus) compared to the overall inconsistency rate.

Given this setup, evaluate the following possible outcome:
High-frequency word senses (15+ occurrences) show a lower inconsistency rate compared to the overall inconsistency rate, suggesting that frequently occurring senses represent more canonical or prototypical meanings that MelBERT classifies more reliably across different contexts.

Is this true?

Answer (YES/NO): NO